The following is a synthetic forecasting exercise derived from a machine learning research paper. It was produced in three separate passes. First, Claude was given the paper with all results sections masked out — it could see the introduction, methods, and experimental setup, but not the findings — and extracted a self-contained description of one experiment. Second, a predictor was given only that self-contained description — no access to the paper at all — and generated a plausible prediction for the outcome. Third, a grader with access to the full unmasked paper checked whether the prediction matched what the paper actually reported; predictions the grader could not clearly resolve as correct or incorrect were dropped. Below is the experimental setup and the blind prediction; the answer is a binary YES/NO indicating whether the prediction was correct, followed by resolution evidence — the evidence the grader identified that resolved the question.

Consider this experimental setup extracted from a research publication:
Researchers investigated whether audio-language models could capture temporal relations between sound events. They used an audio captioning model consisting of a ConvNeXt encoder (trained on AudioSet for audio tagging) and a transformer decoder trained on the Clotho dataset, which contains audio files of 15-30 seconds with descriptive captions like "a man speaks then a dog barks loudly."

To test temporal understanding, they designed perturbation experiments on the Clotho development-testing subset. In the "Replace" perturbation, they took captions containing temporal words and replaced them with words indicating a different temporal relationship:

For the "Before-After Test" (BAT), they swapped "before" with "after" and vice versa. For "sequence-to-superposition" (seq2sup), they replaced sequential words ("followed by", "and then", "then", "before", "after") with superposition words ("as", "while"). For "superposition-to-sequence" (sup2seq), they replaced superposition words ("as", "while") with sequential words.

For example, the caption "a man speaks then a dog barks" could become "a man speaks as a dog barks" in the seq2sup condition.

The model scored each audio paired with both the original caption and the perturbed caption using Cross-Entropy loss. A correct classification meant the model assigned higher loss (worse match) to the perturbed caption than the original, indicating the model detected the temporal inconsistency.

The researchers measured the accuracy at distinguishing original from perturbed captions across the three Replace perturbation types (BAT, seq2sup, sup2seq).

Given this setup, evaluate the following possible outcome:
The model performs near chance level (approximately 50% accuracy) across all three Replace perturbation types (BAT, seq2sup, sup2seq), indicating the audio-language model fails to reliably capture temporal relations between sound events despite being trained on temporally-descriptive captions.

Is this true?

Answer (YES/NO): NO